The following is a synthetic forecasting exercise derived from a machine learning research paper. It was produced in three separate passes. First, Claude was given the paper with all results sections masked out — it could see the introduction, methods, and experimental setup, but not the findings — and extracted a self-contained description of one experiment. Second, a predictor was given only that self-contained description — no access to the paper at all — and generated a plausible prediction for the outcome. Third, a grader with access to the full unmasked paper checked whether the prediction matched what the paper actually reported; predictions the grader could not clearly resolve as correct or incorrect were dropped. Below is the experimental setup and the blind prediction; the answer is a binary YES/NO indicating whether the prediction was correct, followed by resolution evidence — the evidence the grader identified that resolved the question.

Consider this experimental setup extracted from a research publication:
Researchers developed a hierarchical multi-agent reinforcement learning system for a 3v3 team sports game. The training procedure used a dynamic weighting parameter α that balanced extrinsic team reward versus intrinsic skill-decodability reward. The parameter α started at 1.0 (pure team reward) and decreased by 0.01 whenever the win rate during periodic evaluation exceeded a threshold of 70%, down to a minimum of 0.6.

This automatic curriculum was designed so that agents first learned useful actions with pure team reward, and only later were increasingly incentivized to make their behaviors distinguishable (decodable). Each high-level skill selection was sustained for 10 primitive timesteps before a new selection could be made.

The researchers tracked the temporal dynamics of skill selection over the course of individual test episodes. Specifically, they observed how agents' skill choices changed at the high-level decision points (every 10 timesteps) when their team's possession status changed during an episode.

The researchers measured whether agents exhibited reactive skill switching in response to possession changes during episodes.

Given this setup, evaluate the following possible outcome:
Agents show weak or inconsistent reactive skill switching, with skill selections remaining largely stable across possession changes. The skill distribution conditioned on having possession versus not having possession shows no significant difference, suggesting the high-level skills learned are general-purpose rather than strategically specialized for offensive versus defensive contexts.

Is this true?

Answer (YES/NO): NO